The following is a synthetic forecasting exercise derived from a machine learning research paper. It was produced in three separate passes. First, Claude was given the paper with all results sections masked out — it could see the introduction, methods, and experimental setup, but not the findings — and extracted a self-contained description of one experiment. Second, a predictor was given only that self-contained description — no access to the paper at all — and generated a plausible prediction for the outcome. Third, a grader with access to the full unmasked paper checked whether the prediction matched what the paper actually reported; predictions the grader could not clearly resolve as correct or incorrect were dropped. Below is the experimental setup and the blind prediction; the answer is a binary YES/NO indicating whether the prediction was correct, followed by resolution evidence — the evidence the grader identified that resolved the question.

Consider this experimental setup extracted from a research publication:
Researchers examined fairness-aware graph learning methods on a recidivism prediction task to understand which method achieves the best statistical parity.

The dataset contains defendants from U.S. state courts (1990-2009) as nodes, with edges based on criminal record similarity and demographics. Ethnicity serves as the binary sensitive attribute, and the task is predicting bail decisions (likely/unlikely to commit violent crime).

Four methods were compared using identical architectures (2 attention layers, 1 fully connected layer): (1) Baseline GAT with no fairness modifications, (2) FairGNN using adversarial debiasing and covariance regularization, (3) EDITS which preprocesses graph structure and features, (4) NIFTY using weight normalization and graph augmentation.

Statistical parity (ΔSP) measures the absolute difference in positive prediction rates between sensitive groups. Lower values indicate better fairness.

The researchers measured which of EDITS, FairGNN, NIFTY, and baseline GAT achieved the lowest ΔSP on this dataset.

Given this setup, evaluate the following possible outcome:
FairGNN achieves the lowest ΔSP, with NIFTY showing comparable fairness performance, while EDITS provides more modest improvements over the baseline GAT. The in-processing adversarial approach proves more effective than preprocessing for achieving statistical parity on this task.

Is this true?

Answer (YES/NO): NO